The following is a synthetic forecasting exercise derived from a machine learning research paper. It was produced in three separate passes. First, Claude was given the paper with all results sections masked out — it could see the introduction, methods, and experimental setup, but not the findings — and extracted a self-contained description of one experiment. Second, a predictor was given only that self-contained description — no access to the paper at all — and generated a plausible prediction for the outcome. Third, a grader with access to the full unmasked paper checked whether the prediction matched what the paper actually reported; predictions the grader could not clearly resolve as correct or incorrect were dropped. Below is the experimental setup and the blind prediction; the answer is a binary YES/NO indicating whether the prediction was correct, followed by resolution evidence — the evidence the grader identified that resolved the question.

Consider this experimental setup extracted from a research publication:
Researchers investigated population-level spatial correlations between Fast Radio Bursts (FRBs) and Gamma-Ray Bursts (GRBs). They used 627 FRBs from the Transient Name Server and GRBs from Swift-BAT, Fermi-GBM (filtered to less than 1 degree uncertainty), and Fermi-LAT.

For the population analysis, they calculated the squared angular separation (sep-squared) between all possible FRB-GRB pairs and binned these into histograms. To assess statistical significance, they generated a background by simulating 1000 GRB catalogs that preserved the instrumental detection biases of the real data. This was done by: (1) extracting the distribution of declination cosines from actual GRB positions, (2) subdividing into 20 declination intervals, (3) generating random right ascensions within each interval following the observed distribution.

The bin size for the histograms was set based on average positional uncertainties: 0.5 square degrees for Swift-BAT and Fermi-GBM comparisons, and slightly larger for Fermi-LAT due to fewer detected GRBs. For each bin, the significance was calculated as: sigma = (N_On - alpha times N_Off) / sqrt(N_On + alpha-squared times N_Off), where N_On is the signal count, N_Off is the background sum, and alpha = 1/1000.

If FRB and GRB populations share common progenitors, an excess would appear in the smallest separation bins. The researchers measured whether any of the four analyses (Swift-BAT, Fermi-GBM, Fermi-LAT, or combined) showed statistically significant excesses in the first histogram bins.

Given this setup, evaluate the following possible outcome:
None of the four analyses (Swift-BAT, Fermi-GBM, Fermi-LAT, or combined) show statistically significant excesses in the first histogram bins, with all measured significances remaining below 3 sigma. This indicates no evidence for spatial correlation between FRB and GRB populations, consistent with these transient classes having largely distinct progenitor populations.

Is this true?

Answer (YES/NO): YES